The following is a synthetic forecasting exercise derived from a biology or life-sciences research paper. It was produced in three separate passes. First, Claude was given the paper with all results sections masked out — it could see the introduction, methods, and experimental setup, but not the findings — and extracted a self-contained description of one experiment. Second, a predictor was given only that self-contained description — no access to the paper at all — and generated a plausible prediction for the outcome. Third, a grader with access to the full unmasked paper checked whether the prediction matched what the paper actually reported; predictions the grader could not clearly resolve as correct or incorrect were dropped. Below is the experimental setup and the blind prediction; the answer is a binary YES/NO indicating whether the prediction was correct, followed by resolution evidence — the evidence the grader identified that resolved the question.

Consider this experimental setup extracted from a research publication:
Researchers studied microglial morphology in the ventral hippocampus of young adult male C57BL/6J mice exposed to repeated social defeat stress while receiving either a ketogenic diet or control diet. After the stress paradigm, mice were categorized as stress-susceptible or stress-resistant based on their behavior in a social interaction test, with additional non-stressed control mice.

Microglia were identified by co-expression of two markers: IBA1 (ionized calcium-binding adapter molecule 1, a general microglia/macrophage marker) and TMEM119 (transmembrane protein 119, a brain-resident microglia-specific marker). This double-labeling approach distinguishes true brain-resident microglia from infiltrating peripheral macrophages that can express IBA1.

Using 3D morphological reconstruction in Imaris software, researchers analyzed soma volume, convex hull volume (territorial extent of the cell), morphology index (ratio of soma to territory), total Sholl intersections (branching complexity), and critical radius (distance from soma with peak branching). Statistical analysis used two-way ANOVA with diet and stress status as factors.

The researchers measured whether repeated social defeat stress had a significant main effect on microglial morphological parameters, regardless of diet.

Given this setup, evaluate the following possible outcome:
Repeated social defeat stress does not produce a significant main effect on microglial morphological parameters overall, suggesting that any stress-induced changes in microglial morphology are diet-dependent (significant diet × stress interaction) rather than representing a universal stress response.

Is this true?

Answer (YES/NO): NO